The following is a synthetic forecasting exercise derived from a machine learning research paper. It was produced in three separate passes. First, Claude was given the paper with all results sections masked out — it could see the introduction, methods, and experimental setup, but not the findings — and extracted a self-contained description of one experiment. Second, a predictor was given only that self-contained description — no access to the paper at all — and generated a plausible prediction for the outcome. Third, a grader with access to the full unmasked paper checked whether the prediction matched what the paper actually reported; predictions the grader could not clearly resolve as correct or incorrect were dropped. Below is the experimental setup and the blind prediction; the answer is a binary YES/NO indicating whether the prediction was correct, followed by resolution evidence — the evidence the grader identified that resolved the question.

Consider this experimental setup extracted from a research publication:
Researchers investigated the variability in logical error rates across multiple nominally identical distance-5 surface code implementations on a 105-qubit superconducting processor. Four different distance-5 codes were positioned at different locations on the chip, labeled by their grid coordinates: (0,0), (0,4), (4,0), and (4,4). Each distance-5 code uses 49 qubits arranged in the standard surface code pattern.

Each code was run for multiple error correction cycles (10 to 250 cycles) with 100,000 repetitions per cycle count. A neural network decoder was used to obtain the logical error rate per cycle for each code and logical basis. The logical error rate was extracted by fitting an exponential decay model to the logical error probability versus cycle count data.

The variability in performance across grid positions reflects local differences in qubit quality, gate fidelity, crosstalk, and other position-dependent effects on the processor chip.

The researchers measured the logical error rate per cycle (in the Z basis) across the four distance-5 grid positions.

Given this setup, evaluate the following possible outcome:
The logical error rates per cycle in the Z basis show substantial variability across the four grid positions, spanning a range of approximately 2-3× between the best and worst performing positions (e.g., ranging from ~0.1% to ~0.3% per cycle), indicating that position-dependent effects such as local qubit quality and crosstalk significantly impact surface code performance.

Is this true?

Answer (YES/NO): NO